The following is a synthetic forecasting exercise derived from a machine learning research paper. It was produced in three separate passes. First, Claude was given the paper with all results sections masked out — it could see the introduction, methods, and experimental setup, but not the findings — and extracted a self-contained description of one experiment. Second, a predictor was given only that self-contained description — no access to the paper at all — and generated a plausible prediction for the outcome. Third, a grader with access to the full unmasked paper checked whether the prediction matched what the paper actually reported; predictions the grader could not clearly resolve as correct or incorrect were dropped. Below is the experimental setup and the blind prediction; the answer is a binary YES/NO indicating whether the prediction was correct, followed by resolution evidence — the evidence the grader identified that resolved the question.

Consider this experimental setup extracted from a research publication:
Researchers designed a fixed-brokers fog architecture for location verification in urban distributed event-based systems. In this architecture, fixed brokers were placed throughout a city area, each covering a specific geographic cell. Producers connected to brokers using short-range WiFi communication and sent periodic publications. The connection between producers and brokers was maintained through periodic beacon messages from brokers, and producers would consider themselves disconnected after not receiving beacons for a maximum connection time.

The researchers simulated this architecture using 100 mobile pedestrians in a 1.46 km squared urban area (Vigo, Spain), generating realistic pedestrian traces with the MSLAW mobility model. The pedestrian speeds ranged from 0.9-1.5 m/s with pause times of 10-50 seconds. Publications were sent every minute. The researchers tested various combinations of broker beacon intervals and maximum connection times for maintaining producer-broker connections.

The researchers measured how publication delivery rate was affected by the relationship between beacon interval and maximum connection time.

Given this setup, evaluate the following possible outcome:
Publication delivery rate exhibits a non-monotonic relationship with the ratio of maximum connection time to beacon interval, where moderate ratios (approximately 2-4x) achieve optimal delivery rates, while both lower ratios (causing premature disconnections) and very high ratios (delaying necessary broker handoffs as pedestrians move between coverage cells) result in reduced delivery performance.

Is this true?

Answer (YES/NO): NO